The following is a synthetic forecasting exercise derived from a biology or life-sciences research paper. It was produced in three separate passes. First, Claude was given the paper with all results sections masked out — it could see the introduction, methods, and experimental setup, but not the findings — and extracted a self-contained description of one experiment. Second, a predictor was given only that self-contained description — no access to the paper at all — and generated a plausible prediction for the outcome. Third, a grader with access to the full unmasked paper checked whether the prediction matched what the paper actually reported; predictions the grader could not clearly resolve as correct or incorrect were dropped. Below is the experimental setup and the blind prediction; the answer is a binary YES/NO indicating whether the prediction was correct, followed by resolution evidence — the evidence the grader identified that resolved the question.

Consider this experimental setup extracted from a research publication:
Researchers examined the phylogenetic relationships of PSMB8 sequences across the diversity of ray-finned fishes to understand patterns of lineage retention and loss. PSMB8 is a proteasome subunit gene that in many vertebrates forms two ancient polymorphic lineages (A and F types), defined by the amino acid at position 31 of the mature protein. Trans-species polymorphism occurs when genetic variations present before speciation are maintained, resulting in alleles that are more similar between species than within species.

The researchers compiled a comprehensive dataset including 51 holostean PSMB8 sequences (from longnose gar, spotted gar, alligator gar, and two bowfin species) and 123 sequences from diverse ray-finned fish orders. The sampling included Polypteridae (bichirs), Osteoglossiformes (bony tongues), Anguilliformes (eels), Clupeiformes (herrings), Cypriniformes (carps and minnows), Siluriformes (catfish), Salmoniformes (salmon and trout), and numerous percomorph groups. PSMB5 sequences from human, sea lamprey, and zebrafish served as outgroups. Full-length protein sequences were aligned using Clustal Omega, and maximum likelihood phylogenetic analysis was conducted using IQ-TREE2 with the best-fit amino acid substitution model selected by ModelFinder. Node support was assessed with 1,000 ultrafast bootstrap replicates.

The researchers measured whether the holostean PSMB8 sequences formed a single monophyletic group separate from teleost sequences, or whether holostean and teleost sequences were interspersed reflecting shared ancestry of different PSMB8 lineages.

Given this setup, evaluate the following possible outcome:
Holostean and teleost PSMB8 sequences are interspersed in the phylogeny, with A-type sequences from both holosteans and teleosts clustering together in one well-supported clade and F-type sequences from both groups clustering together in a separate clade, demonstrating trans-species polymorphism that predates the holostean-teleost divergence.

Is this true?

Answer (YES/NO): YES